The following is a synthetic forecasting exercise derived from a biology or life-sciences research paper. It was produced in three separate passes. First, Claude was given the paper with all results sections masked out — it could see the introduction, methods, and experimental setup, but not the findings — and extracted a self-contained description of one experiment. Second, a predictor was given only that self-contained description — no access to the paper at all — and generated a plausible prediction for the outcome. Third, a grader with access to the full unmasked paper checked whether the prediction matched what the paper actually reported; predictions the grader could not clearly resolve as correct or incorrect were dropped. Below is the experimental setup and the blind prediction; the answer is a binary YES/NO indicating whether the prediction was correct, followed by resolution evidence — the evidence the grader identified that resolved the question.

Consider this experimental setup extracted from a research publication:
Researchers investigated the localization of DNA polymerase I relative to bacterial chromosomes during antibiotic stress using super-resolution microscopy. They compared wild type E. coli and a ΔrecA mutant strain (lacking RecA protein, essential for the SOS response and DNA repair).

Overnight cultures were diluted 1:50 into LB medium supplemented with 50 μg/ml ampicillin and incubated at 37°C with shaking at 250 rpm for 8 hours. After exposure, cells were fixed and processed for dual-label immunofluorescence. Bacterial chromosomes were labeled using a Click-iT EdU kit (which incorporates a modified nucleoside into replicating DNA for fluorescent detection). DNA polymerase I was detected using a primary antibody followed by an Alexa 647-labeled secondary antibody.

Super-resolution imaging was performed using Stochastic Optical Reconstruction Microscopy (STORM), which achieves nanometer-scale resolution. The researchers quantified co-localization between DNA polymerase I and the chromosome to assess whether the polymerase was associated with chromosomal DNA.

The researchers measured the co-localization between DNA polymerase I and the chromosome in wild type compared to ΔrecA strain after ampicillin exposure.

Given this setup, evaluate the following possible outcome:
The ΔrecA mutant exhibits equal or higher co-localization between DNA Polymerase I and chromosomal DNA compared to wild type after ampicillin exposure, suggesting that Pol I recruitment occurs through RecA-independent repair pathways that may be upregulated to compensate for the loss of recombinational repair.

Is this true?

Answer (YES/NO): NO